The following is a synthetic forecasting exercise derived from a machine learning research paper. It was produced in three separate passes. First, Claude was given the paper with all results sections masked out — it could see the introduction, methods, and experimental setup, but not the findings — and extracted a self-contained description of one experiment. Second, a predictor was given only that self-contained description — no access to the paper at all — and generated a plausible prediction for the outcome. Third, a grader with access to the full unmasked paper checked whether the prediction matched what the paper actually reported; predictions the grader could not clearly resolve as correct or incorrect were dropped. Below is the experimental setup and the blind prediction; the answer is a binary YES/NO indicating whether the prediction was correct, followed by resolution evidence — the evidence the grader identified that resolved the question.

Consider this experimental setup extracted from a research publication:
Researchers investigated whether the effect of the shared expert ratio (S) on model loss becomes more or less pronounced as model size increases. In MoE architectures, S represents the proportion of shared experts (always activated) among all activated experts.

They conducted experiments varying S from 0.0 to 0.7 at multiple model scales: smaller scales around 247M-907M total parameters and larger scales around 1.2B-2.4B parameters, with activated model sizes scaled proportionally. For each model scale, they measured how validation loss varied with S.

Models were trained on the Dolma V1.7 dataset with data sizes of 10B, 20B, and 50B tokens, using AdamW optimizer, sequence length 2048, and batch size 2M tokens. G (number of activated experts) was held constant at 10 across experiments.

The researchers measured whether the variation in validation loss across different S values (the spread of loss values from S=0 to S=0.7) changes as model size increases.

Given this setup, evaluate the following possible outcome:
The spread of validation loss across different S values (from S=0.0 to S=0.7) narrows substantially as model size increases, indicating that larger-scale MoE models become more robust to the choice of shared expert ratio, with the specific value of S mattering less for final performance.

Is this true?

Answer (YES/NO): NO